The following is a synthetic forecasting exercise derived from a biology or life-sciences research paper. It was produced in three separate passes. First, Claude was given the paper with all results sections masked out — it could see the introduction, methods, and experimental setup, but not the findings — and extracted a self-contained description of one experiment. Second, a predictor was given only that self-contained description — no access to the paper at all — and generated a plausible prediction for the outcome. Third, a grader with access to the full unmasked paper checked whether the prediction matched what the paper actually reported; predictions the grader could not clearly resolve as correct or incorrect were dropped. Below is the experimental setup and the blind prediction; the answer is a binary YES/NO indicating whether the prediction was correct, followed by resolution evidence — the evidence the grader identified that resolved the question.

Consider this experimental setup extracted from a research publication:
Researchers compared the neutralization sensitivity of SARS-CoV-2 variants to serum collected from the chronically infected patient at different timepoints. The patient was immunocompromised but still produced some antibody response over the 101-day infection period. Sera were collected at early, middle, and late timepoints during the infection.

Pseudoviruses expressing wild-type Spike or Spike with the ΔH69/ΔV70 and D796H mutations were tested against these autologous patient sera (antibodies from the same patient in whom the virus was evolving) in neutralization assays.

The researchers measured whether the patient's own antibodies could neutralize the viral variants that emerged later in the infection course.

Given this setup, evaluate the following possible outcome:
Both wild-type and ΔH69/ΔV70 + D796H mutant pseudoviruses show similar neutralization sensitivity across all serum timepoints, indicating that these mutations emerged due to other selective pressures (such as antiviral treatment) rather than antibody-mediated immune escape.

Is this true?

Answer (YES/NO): NO